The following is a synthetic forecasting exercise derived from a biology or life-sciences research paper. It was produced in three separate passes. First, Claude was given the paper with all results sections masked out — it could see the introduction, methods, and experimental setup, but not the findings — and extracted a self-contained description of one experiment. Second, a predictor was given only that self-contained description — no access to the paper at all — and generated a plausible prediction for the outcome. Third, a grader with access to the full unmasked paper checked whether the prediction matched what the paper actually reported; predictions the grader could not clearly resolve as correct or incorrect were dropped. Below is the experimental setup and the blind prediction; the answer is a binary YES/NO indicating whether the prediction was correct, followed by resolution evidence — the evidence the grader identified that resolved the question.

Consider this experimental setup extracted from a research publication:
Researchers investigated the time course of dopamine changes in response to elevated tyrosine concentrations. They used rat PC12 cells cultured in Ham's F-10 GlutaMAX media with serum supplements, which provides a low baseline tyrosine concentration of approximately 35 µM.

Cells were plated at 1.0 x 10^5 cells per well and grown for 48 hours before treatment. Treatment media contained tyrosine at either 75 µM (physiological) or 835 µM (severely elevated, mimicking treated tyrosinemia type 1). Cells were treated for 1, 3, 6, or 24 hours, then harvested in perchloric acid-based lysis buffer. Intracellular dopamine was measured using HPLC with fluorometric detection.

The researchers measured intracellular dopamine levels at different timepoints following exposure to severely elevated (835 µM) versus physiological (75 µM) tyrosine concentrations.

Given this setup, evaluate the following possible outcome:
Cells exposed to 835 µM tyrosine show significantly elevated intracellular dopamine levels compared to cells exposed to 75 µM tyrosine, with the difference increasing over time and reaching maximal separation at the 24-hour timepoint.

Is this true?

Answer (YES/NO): NO